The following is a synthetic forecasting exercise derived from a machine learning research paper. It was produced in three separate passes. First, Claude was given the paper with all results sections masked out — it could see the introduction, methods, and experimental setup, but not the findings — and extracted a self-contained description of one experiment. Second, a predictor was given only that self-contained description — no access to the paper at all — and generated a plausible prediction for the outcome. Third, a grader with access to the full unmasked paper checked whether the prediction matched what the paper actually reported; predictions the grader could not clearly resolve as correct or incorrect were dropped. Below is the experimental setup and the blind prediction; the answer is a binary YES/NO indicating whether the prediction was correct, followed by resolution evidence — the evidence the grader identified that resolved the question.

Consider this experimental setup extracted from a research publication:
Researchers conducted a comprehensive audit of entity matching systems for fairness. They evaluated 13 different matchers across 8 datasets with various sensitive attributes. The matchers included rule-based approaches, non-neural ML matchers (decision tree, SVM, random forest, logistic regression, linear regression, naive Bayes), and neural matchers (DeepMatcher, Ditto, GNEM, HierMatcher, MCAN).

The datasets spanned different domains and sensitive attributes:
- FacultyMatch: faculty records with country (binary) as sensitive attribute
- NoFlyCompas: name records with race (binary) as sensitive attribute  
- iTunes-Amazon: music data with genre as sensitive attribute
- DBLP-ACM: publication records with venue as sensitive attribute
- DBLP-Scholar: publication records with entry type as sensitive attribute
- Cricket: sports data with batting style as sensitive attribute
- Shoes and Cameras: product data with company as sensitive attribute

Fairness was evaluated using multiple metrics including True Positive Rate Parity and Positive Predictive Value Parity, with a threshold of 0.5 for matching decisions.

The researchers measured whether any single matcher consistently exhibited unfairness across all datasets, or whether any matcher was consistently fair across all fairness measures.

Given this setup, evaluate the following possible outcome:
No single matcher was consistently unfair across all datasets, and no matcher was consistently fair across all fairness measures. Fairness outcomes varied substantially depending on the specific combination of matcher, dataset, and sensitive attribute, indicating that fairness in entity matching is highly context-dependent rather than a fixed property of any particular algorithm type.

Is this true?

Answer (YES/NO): YES